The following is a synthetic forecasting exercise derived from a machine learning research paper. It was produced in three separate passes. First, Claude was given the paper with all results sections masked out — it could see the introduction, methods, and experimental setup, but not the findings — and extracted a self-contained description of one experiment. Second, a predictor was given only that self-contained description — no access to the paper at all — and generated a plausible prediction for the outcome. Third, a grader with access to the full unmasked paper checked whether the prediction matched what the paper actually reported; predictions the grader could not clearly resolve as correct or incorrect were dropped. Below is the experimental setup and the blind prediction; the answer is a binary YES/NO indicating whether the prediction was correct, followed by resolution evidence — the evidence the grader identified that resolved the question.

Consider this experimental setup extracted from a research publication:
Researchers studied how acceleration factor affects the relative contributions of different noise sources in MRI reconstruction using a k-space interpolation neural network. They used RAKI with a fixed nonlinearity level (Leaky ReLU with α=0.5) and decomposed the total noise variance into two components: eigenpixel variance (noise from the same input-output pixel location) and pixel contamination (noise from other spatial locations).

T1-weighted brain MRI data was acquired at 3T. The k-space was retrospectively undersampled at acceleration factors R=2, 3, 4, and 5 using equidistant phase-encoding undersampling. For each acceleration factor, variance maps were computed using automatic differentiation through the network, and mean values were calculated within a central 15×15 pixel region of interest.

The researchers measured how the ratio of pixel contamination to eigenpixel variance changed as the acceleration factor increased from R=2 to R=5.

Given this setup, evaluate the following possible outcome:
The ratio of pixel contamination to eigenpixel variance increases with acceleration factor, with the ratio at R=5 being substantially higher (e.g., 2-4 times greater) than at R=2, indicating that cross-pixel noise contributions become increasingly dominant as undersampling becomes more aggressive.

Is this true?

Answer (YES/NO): NO